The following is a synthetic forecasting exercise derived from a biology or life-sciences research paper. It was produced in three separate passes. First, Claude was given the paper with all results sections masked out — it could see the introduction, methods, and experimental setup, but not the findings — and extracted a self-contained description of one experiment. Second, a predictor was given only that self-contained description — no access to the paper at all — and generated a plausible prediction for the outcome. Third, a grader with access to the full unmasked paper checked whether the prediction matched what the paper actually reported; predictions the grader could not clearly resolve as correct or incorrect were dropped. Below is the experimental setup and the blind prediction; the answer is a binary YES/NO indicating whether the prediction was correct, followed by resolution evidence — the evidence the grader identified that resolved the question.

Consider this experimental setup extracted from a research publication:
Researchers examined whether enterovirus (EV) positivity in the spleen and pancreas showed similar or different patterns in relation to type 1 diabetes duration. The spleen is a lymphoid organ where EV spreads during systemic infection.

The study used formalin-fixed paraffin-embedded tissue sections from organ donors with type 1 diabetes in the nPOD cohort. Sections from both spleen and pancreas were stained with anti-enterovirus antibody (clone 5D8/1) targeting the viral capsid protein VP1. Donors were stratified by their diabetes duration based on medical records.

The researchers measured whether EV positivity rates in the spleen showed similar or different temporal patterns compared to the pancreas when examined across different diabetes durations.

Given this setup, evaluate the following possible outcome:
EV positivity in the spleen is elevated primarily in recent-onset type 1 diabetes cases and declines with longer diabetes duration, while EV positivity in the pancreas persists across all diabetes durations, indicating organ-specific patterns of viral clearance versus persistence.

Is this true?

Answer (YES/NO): NO